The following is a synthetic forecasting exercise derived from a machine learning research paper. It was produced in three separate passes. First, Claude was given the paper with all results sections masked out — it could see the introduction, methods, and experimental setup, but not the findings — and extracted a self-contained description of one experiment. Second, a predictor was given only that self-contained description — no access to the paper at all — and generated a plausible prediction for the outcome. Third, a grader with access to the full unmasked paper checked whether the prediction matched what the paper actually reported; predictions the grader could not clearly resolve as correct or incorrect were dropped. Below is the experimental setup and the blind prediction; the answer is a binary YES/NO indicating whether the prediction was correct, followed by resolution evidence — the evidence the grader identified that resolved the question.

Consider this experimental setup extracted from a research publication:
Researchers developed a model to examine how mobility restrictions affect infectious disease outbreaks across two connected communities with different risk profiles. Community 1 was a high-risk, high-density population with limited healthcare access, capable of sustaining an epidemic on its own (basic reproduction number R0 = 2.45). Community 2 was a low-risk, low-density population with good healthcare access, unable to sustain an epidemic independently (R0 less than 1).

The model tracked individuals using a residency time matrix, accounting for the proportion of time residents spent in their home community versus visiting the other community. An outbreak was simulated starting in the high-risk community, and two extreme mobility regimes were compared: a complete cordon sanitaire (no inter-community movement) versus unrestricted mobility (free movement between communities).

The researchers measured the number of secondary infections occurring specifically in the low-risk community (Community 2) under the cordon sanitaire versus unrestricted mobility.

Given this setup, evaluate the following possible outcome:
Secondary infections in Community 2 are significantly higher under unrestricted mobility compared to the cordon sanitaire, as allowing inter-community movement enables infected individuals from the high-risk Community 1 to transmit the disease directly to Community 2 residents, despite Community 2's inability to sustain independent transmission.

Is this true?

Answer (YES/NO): YES